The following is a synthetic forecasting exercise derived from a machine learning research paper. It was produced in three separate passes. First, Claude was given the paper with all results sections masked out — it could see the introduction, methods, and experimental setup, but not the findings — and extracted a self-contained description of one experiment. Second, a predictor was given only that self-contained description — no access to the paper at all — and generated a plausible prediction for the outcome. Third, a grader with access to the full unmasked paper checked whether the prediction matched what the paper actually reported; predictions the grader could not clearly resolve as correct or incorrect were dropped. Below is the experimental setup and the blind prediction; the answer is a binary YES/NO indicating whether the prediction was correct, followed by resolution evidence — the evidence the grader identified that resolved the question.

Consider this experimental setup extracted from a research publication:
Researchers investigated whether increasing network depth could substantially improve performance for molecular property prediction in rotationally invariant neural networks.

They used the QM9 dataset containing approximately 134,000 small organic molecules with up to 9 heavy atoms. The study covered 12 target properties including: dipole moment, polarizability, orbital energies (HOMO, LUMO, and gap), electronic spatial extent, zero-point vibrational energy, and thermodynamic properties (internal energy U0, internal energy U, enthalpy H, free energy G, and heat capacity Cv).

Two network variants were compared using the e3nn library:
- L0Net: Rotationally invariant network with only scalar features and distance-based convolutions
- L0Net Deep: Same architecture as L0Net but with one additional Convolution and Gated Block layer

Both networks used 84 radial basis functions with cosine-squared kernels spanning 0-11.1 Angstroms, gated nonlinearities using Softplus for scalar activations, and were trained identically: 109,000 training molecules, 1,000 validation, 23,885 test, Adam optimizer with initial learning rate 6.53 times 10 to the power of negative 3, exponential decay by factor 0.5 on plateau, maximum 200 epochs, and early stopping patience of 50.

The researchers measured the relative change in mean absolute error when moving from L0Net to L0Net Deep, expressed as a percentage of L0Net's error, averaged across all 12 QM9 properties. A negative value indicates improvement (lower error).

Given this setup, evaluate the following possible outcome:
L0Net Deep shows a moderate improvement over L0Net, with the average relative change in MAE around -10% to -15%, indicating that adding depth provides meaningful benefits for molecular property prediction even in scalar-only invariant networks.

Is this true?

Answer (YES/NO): NO